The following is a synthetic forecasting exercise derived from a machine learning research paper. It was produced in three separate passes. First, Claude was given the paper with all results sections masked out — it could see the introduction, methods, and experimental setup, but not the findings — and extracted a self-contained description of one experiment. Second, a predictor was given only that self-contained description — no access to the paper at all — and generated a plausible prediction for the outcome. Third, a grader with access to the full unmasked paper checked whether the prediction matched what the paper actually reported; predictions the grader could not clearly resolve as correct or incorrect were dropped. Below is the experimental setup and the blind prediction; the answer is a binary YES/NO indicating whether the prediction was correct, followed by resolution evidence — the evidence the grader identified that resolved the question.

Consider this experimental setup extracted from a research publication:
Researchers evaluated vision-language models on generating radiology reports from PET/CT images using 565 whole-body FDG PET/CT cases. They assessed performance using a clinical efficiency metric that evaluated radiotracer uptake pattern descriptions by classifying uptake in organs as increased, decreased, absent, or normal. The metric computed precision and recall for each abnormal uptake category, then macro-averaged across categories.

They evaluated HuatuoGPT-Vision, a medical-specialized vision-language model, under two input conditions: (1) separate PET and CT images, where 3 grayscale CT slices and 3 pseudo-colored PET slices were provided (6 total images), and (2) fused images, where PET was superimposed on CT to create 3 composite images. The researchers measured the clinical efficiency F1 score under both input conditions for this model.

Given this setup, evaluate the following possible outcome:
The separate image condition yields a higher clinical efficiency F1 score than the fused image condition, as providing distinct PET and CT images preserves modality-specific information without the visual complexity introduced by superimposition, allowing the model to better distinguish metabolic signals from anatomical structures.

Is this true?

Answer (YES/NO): NO